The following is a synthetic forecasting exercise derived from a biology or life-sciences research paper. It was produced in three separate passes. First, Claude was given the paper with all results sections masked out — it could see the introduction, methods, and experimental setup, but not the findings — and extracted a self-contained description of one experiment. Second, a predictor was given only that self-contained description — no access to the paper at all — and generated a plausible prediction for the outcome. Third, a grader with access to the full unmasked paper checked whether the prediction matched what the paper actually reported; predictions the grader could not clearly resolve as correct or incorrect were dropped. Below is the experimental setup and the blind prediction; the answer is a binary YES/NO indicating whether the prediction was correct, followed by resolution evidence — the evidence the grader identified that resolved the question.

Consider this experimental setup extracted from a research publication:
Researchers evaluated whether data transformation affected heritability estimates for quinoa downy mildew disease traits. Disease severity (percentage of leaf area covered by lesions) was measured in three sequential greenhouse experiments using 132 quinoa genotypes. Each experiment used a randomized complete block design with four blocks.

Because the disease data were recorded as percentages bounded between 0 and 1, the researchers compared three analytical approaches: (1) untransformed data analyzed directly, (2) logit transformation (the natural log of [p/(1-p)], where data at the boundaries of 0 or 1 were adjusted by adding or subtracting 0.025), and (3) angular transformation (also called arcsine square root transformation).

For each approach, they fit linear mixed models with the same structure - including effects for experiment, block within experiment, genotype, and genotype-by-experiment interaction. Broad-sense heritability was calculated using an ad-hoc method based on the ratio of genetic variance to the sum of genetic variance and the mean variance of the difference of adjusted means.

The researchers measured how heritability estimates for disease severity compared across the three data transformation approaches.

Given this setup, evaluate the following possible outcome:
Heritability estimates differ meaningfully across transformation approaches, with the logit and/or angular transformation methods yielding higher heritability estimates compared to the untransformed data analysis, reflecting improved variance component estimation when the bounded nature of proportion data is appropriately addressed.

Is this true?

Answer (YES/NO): NO